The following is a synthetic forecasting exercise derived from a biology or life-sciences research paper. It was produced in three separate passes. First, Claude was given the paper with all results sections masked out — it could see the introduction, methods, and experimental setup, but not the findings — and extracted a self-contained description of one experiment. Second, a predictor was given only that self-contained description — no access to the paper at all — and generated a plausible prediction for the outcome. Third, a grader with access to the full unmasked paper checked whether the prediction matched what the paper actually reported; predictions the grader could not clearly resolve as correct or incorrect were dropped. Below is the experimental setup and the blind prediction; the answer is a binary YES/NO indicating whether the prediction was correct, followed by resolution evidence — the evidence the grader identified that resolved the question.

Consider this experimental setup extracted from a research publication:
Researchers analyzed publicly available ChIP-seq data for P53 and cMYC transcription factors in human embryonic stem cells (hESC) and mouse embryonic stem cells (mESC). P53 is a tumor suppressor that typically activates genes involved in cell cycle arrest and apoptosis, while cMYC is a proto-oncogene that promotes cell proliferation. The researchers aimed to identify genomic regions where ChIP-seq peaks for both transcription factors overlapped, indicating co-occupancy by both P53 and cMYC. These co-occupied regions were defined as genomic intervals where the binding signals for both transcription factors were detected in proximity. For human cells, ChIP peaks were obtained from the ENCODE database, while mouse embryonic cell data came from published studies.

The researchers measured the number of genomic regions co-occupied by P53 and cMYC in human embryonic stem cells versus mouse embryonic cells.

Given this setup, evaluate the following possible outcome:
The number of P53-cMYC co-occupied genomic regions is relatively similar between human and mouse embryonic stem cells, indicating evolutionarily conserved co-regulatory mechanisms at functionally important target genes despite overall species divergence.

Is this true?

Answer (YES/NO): YES